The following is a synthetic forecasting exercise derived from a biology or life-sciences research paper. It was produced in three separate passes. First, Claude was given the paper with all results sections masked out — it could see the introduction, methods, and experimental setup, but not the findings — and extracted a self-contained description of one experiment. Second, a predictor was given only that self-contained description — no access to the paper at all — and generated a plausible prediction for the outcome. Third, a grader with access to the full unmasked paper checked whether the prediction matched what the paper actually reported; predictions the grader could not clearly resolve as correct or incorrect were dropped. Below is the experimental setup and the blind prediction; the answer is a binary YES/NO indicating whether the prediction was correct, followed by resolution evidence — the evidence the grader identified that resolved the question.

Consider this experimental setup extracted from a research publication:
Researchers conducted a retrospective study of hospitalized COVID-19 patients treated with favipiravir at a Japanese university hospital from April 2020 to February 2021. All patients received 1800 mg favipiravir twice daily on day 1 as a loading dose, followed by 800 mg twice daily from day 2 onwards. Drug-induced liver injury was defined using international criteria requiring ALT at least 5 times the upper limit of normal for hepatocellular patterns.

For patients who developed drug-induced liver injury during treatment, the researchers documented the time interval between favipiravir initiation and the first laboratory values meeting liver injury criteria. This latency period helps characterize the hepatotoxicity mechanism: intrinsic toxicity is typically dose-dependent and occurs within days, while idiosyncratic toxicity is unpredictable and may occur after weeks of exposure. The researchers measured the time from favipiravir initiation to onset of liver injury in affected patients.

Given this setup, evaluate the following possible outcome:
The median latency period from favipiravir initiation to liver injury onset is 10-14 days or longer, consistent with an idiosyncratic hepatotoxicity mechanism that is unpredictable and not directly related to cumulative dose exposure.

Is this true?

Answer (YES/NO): YES